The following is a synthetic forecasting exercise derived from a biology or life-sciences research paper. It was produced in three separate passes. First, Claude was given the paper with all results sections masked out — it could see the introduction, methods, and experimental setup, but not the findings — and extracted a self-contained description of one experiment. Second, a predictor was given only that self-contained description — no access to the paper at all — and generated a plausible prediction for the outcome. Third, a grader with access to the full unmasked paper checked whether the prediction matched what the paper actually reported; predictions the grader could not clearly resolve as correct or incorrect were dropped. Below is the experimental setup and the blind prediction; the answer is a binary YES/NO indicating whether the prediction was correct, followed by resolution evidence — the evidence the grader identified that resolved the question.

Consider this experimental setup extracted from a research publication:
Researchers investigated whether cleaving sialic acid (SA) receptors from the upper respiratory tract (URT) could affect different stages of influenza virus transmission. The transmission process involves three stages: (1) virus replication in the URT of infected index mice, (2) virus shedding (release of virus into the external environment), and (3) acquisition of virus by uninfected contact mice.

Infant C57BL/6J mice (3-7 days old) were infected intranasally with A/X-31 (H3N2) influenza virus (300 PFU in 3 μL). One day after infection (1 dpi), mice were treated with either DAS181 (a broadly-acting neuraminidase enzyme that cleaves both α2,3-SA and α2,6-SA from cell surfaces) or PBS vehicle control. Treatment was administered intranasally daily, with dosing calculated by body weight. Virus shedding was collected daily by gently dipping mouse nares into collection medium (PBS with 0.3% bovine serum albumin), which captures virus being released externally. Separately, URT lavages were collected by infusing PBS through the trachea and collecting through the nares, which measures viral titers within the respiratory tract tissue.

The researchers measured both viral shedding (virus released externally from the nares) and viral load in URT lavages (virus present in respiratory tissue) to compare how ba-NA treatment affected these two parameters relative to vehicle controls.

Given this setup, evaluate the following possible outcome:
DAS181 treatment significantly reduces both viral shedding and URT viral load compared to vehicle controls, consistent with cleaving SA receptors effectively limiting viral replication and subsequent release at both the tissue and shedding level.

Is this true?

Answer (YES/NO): NO